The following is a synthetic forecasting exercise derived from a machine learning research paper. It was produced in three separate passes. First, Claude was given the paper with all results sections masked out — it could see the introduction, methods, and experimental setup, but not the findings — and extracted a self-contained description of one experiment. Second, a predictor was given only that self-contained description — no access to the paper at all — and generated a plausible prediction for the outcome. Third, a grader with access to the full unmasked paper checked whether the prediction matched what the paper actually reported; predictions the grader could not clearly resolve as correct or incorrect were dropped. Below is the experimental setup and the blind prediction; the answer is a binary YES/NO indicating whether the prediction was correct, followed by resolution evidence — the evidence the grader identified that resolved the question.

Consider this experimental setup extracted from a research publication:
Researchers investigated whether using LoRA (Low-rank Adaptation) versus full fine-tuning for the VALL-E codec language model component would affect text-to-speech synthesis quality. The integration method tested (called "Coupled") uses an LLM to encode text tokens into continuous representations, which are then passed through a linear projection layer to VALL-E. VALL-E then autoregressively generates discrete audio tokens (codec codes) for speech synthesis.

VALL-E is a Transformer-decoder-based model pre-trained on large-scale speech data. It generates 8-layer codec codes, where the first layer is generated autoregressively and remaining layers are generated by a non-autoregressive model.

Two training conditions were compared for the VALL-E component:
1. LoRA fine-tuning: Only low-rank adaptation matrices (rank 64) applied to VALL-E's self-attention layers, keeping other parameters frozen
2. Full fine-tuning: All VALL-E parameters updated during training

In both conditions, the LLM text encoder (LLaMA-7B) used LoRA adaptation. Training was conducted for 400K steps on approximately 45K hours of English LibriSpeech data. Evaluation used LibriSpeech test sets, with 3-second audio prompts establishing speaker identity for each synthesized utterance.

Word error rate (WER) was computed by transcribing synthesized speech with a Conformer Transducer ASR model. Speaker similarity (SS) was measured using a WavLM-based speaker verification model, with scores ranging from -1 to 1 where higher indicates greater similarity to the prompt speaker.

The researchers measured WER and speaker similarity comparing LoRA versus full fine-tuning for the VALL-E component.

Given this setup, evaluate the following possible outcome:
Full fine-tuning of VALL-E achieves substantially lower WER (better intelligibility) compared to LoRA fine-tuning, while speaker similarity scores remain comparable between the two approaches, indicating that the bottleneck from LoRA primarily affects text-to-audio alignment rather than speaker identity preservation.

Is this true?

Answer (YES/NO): NO